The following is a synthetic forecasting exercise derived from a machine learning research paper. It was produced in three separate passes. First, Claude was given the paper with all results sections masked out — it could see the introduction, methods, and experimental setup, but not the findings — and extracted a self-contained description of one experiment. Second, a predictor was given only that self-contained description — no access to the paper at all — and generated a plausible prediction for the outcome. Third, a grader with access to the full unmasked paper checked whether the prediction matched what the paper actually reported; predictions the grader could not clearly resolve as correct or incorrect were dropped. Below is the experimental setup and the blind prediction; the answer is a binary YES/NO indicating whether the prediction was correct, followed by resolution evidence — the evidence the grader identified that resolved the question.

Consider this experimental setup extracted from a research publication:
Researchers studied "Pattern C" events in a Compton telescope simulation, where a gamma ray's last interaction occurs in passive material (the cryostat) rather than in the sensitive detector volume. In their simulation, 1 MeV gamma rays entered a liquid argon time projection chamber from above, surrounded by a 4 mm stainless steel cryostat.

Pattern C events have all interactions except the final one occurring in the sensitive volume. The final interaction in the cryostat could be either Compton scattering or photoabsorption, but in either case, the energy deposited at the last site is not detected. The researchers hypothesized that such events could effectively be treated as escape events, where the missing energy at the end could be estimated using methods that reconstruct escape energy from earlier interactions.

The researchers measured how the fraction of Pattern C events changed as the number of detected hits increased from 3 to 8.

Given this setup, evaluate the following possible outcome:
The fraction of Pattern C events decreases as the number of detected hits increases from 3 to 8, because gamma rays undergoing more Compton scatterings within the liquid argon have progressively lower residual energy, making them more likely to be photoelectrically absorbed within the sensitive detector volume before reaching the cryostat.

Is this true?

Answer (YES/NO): YES